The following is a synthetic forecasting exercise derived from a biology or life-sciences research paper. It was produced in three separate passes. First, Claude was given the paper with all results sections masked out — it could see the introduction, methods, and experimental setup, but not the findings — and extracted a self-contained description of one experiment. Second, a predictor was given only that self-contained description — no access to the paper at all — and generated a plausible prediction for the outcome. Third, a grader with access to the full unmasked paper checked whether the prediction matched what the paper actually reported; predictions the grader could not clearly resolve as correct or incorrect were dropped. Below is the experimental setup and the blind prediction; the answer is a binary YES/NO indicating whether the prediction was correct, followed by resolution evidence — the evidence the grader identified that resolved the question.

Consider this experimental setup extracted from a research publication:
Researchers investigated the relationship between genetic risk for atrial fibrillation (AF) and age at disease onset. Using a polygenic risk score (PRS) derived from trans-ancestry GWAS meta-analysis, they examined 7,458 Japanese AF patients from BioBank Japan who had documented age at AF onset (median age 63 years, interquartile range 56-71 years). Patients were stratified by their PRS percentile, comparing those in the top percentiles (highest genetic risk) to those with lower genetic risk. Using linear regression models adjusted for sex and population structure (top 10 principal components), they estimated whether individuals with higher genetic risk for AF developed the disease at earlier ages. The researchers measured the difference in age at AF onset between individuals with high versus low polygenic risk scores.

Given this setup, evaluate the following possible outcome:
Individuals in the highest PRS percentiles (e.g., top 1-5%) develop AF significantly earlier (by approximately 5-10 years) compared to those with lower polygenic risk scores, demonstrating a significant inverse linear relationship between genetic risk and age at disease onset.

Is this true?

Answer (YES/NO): NO